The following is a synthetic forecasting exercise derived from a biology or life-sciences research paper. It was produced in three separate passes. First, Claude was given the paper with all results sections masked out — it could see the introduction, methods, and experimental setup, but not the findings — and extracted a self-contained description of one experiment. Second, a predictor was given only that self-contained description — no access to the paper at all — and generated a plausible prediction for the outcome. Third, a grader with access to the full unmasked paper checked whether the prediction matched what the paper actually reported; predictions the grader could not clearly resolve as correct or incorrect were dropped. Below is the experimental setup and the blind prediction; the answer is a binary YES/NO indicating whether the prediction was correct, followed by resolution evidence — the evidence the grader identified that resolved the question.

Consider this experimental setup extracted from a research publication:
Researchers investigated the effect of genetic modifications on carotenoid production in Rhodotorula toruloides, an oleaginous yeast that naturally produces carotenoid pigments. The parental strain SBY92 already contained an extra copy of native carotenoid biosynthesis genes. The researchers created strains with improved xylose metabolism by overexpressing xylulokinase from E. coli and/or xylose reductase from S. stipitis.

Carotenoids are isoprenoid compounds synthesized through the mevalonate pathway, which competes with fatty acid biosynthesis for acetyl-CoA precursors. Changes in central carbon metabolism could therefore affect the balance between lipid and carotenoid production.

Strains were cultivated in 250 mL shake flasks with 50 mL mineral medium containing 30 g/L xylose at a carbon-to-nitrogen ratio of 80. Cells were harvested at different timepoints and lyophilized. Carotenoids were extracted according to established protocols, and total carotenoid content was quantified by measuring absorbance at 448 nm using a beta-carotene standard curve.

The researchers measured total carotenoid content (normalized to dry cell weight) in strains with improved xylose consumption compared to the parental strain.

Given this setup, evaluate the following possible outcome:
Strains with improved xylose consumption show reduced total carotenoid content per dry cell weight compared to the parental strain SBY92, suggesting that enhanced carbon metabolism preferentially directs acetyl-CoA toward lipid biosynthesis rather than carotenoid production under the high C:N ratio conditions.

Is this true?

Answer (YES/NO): NO